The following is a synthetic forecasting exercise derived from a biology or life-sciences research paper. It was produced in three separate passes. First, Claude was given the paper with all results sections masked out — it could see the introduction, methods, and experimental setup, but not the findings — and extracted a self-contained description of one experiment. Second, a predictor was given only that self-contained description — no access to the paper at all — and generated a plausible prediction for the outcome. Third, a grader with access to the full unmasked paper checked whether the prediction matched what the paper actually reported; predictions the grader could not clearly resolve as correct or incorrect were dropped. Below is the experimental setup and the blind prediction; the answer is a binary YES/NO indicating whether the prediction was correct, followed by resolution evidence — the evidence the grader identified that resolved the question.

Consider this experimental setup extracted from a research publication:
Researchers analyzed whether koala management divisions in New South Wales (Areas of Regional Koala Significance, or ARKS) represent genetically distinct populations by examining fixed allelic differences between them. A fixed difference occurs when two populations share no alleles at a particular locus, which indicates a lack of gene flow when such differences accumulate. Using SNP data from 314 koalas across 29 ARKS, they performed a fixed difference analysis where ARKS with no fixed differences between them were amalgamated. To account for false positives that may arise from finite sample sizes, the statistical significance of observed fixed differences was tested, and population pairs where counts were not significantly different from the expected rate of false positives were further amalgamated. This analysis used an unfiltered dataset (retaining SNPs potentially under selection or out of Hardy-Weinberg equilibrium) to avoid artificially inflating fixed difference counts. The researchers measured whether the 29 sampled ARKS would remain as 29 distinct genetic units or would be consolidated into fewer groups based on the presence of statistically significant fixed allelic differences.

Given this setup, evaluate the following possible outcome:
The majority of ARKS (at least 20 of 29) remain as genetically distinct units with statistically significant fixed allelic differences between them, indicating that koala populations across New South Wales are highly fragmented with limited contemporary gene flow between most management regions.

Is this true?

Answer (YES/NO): NO